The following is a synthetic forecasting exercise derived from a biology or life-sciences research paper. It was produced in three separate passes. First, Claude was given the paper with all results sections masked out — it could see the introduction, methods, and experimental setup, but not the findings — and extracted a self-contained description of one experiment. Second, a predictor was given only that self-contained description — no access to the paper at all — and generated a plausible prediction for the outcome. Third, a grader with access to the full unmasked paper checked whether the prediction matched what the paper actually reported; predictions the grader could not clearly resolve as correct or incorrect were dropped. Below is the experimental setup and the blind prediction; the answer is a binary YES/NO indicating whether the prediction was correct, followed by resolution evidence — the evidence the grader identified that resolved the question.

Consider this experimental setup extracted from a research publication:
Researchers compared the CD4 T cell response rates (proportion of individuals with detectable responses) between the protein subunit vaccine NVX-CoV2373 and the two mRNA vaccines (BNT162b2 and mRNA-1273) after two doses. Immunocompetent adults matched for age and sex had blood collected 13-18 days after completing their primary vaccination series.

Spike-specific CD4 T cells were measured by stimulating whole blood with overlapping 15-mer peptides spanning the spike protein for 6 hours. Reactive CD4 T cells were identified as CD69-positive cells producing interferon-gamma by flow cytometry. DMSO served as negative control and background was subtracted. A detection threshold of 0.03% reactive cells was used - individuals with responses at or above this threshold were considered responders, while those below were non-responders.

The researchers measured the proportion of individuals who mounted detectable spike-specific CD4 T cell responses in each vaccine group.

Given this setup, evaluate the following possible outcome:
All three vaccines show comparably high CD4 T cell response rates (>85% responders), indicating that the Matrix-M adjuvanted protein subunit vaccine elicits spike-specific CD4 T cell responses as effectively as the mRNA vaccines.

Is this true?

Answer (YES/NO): NO